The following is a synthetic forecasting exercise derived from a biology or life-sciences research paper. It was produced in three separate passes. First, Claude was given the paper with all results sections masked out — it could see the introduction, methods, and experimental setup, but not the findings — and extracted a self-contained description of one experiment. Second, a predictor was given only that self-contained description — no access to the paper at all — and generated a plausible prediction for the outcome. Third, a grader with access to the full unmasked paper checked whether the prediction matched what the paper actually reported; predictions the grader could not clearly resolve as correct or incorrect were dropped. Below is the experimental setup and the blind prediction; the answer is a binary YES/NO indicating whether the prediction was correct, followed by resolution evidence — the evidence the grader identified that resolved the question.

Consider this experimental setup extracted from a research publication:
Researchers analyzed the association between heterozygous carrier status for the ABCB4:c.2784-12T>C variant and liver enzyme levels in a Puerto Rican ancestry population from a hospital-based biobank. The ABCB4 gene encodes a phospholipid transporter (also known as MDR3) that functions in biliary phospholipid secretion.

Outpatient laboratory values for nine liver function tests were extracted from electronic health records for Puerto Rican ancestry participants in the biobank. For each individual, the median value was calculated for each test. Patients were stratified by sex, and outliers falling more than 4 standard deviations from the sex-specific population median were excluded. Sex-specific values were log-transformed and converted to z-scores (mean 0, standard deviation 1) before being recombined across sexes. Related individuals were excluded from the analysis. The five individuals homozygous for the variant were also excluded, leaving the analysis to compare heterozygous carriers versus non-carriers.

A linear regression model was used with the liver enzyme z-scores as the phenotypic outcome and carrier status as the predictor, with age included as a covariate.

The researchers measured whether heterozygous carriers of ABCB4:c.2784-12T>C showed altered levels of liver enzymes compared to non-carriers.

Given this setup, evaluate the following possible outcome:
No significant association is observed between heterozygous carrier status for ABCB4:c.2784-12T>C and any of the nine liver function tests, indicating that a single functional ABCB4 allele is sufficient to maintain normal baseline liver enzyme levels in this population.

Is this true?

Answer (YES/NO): NO